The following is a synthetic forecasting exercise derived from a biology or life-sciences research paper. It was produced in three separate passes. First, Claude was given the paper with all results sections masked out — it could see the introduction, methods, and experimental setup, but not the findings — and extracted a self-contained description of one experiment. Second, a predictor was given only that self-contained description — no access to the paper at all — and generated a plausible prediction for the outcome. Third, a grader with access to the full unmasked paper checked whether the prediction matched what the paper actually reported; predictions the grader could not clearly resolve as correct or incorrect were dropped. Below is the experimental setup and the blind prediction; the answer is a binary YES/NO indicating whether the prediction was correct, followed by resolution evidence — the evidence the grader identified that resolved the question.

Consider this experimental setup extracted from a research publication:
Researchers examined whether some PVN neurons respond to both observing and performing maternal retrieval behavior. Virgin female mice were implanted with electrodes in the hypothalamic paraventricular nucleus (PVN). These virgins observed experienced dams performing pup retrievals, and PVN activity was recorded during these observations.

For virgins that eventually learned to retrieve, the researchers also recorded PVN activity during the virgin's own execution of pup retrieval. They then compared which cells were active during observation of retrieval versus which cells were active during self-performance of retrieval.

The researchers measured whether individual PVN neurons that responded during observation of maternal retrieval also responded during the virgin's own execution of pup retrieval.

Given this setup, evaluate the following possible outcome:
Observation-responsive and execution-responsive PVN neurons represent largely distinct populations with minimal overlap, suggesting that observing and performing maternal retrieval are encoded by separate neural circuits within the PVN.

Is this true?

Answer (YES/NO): NO